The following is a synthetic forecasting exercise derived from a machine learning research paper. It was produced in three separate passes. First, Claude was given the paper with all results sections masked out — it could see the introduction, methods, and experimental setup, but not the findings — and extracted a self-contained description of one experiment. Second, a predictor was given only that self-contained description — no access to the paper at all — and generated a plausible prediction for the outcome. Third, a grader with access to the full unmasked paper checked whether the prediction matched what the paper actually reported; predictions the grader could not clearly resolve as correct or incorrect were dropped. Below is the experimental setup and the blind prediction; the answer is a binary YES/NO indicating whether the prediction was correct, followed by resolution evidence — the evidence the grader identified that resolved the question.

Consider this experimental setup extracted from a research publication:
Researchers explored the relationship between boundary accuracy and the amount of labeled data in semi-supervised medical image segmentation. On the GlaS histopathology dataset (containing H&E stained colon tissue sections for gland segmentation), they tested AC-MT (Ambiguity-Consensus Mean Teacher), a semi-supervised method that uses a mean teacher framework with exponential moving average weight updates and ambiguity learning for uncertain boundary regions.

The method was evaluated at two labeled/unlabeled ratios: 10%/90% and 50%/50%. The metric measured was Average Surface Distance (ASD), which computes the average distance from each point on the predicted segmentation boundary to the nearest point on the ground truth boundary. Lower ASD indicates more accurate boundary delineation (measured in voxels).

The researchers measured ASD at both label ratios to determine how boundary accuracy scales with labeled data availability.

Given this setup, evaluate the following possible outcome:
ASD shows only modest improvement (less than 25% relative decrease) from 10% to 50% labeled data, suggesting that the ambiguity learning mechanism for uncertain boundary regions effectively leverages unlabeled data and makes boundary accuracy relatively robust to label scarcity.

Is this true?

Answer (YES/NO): NO